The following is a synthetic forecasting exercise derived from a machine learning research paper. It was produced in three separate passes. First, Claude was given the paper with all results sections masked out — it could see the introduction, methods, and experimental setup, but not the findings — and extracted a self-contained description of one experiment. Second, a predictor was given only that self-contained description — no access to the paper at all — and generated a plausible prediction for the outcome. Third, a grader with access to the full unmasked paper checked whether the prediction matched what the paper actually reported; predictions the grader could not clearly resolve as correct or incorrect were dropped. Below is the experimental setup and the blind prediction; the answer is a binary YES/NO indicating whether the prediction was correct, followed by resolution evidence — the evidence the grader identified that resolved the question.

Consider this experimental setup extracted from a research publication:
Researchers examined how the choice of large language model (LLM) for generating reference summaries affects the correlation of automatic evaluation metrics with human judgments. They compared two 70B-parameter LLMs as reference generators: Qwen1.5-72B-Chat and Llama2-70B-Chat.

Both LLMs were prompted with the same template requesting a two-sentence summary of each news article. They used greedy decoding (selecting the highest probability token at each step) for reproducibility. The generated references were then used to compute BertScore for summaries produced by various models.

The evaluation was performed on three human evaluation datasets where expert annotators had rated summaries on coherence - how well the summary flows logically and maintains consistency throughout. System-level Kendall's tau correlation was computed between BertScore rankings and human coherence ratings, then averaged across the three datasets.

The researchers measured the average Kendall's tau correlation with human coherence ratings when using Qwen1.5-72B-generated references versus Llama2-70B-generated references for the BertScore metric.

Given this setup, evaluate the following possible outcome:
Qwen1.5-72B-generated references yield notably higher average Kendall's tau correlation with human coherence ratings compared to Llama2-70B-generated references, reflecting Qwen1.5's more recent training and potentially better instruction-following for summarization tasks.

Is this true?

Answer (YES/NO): NO